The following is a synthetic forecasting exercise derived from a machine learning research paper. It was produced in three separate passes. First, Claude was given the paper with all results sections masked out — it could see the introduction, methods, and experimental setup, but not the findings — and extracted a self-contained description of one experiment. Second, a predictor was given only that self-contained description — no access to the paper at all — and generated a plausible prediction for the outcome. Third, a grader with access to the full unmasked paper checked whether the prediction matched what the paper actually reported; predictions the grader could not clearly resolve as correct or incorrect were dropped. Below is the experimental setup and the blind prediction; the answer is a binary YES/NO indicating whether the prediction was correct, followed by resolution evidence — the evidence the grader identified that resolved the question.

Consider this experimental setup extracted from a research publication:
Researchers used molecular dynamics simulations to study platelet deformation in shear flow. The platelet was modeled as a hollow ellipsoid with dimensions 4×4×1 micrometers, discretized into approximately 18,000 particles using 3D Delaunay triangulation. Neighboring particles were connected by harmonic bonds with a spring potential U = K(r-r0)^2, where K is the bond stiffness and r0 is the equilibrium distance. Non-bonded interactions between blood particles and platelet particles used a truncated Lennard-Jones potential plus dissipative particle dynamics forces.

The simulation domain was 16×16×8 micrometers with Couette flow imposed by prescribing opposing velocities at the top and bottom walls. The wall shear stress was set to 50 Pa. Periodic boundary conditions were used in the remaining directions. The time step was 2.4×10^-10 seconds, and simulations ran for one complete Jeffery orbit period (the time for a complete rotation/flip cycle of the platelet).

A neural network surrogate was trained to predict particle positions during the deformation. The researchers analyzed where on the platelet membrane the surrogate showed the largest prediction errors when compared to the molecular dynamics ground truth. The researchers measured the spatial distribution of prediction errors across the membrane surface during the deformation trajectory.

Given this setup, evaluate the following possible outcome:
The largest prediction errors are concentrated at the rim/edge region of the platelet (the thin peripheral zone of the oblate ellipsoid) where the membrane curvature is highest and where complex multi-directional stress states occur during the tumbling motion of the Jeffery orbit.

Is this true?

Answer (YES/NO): NO